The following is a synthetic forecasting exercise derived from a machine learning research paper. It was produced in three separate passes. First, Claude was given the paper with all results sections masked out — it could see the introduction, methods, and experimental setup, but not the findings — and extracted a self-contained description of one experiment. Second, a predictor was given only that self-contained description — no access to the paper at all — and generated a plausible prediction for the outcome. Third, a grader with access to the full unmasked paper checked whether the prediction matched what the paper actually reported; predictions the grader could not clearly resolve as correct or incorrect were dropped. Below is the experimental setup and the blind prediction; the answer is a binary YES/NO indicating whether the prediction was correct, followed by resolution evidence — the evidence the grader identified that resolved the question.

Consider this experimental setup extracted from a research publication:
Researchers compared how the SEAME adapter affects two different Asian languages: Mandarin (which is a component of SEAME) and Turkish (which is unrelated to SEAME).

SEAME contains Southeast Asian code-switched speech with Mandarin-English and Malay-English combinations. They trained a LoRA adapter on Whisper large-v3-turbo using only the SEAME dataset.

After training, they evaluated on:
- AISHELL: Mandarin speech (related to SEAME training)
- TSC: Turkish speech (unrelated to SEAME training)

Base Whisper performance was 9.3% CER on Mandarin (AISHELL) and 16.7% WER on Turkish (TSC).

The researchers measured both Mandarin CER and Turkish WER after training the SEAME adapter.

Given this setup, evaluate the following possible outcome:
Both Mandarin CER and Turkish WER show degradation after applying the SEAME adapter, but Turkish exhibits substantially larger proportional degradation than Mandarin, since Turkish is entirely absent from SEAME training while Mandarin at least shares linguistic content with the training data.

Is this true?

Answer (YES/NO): YES